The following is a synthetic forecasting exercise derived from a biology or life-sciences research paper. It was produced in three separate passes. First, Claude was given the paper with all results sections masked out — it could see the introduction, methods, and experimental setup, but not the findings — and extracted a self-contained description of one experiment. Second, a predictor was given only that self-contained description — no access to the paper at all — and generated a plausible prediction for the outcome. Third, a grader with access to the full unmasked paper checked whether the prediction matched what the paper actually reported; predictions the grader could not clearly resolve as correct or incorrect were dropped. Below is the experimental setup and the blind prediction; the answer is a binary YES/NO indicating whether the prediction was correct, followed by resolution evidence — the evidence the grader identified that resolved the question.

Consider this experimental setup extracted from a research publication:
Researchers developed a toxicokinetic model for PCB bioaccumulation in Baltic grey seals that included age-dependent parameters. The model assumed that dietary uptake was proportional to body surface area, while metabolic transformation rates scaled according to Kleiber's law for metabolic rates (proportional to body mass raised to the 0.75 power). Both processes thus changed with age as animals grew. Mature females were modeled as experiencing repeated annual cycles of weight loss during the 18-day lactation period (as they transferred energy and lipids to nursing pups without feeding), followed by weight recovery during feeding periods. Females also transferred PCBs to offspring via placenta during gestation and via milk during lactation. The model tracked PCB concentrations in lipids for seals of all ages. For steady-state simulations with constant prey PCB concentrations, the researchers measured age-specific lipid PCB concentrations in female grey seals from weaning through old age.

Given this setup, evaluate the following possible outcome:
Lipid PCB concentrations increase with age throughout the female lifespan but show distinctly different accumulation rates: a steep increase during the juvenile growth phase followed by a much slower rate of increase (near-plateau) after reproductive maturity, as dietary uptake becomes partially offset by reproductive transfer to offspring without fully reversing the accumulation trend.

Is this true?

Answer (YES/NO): NO